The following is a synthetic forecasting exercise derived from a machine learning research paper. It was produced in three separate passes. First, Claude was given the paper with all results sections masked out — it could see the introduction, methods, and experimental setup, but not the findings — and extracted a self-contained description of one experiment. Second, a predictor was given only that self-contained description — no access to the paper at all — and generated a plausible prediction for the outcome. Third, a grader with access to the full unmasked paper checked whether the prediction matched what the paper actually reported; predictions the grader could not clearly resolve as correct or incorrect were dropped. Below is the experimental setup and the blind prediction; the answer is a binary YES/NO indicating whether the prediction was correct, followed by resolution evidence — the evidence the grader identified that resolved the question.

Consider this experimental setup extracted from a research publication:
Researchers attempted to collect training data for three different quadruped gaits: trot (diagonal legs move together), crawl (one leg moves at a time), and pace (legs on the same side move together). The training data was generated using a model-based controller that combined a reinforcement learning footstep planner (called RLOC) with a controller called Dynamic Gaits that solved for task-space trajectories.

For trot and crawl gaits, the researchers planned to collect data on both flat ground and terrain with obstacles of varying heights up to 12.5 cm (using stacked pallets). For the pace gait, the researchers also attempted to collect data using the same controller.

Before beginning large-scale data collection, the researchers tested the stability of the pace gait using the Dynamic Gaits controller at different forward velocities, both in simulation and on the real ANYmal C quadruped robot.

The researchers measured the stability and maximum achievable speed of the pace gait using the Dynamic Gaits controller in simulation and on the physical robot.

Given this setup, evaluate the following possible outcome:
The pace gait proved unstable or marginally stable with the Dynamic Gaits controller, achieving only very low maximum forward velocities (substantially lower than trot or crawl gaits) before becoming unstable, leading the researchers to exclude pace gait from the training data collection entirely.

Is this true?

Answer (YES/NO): NO